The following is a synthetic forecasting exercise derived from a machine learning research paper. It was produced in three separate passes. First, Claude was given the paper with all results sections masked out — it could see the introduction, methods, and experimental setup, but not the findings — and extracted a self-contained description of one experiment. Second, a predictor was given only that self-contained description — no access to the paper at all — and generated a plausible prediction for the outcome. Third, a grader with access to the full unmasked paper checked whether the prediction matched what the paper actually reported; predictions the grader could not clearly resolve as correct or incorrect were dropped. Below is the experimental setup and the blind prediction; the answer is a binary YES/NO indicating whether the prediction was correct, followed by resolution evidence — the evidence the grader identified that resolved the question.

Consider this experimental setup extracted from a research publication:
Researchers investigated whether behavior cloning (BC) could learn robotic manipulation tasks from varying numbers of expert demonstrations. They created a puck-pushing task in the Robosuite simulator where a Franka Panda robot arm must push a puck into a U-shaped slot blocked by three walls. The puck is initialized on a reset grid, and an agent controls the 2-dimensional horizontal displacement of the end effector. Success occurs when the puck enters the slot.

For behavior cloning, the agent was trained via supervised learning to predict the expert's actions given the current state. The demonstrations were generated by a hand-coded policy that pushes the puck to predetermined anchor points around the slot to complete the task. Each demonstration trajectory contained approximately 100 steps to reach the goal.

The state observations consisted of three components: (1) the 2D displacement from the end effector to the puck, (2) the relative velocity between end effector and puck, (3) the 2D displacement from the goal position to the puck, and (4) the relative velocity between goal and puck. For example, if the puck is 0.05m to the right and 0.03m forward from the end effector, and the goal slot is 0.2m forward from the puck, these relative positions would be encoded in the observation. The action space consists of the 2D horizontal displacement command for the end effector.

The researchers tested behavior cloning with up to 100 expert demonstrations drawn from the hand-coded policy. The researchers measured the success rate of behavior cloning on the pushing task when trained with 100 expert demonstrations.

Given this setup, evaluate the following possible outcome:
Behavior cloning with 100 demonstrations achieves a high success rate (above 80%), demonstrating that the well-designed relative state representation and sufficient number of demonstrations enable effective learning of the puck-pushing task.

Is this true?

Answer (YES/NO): NO